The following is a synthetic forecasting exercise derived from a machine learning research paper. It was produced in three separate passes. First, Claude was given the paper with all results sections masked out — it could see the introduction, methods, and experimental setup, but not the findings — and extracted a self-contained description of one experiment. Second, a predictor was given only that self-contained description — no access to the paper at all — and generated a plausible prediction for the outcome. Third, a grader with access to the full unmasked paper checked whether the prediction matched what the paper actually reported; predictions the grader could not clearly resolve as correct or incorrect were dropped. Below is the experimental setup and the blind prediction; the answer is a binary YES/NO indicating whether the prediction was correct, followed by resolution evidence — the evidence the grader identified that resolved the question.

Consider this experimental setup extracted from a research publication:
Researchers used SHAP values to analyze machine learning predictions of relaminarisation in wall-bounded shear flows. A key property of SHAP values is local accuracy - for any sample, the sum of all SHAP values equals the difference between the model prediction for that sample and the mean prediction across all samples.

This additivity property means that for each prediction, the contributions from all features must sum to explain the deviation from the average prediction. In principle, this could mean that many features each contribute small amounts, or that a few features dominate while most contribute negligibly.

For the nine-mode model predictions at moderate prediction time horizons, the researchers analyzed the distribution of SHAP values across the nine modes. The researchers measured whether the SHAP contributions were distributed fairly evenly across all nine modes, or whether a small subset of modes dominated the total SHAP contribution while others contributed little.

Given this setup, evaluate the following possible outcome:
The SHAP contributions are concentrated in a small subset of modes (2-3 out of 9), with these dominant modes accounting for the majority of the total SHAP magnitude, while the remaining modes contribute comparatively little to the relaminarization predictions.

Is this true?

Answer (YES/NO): YES